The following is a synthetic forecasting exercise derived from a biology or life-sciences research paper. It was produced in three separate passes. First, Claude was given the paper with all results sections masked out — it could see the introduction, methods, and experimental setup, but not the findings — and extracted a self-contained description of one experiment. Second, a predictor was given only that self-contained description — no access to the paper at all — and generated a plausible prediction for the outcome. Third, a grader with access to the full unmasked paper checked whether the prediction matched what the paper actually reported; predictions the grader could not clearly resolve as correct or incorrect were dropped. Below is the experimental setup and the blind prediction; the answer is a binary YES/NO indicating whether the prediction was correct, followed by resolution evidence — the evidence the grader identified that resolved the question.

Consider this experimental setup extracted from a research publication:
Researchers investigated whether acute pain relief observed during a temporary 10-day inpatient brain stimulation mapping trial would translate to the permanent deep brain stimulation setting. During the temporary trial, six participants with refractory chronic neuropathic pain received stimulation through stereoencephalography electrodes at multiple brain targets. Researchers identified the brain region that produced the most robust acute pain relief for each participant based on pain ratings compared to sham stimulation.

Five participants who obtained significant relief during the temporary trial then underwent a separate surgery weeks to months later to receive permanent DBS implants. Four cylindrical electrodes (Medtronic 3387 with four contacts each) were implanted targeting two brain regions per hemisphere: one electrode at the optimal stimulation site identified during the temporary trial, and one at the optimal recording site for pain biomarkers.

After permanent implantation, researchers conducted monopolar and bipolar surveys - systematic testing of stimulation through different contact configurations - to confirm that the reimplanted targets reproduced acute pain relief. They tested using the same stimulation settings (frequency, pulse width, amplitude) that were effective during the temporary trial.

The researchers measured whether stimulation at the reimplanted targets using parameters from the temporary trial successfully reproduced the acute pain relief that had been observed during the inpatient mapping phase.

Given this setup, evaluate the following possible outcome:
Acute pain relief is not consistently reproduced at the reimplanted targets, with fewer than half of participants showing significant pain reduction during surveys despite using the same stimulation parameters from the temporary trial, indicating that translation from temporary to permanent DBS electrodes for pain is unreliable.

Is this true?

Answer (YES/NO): NO